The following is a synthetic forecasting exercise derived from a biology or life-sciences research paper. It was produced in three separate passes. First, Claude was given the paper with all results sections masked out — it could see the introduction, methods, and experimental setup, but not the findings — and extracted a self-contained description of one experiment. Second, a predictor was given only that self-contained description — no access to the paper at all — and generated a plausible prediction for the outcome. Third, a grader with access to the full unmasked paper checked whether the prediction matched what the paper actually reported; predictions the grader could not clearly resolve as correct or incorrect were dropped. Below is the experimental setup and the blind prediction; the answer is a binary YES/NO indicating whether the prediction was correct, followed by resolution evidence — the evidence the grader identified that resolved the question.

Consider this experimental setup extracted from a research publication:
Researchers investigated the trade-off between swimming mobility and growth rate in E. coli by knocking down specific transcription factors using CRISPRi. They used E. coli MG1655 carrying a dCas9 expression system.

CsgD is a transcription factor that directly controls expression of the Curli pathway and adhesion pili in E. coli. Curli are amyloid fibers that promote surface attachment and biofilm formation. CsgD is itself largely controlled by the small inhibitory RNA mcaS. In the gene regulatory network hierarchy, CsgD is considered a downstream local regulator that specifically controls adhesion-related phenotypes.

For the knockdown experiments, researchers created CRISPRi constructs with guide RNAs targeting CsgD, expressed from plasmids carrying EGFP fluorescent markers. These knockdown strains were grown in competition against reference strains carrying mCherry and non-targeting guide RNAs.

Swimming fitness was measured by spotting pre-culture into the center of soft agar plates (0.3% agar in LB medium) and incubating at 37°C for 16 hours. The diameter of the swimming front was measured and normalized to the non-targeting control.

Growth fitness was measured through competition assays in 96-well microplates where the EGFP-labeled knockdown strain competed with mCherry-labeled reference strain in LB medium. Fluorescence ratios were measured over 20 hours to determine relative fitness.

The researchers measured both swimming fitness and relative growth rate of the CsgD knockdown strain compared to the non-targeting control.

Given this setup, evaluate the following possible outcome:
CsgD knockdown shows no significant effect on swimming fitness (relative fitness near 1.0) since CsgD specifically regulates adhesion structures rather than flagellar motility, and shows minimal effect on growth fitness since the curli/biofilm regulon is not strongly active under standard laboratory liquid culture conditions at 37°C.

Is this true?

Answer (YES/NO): NO